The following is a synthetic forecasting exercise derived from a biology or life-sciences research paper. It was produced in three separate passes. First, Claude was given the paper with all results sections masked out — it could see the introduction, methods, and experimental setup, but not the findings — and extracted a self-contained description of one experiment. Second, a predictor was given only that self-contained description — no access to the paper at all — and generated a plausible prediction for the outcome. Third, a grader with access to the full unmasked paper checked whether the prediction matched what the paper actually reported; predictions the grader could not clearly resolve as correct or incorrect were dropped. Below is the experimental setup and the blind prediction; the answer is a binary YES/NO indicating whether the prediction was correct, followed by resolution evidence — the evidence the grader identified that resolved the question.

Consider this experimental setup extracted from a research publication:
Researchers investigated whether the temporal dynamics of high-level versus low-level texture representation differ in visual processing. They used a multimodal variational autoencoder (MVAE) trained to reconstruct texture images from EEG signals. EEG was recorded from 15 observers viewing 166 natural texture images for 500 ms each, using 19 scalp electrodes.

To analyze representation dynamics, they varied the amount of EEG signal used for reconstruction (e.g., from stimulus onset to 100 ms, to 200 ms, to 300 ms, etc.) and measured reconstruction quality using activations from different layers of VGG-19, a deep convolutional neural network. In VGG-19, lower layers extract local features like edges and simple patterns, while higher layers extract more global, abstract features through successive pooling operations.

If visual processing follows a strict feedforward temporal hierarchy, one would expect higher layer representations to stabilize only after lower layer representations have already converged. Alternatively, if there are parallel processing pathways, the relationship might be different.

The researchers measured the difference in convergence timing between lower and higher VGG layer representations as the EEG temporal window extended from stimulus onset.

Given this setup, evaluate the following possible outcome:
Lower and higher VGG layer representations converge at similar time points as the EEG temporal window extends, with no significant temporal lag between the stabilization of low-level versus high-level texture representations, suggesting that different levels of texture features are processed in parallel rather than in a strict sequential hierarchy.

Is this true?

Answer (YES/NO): NO